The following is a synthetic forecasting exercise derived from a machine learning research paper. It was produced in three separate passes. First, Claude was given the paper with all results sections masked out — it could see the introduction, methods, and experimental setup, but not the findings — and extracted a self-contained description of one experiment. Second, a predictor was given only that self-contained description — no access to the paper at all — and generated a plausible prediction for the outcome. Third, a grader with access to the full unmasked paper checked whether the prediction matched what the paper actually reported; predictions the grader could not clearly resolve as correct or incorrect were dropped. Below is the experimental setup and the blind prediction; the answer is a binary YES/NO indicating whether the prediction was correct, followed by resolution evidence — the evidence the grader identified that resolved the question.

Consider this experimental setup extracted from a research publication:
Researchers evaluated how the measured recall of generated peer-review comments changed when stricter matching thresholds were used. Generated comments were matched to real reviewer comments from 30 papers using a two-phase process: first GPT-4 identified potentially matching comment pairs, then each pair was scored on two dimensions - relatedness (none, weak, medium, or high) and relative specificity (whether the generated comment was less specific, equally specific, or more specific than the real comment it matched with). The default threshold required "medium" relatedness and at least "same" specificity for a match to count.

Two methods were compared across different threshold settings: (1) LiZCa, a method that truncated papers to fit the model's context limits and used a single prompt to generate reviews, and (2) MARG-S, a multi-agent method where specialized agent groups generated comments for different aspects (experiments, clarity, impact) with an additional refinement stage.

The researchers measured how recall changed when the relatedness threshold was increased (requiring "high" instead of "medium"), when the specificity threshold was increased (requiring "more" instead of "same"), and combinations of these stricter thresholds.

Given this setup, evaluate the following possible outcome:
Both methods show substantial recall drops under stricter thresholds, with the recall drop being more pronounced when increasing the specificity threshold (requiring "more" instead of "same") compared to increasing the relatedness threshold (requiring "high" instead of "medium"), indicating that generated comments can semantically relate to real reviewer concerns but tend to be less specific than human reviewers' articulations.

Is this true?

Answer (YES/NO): NO